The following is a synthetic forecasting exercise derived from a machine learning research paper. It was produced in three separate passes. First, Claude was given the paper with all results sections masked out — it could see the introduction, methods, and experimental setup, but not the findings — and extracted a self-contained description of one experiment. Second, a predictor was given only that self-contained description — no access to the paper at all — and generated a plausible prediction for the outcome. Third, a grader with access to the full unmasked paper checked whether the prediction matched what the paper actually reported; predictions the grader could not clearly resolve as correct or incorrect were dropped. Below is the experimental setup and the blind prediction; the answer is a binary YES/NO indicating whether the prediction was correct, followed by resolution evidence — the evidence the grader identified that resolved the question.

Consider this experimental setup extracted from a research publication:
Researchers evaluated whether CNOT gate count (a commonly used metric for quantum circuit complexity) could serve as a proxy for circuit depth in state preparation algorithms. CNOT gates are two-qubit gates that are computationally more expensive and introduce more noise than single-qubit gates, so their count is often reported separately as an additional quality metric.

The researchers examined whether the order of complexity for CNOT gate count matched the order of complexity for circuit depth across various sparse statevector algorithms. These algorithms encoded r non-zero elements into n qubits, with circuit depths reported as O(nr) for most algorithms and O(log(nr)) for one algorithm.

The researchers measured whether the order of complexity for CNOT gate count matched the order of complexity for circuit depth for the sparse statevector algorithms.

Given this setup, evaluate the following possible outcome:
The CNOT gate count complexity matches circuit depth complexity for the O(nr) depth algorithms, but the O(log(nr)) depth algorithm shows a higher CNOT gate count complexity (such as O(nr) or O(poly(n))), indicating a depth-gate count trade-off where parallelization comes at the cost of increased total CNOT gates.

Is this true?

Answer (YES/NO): NO